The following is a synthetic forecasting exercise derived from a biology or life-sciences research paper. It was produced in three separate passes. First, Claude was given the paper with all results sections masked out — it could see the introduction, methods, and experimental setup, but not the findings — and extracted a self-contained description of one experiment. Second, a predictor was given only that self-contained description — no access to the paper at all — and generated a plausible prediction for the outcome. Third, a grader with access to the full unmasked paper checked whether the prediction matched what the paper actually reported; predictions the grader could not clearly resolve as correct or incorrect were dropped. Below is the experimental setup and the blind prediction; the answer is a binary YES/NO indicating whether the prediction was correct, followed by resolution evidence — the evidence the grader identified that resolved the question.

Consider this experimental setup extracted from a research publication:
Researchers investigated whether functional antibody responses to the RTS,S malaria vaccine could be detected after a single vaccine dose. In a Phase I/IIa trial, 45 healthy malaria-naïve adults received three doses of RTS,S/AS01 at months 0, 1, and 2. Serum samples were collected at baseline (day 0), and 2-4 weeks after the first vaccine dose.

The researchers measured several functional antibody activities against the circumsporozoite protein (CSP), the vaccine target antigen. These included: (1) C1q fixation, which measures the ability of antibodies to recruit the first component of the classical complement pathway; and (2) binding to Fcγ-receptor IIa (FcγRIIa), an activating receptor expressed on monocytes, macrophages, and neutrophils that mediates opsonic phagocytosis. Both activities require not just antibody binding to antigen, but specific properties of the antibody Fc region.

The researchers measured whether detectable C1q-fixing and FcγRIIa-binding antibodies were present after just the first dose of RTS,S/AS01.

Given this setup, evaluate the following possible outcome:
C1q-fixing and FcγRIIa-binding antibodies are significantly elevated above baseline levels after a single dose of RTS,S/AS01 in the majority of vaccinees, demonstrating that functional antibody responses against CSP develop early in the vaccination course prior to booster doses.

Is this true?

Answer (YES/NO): NO